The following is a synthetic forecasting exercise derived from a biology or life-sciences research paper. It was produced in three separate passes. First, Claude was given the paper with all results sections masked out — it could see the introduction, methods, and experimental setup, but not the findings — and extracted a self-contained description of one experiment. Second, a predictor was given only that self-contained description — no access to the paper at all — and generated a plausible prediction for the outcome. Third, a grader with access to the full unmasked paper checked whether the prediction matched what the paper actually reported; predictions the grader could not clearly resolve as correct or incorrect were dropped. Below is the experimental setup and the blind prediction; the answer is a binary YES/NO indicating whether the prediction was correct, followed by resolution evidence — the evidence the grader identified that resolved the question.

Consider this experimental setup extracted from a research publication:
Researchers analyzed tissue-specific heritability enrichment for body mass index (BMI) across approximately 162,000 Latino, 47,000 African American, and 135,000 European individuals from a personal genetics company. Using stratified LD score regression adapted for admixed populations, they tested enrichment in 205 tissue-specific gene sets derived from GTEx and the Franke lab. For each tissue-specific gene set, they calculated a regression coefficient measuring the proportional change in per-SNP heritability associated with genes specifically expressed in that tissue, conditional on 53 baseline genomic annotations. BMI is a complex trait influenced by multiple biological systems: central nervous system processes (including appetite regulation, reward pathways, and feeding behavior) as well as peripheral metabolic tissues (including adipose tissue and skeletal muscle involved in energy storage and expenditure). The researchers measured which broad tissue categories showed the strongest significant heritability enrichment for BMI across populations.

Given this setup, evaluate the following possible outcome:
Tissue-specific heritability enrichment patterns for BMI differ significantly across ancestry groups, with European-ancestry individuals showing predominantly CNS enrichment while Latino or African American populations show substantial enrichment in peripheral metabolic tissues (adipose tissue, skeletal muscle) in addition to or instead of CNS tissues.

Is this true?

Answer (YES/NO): NO